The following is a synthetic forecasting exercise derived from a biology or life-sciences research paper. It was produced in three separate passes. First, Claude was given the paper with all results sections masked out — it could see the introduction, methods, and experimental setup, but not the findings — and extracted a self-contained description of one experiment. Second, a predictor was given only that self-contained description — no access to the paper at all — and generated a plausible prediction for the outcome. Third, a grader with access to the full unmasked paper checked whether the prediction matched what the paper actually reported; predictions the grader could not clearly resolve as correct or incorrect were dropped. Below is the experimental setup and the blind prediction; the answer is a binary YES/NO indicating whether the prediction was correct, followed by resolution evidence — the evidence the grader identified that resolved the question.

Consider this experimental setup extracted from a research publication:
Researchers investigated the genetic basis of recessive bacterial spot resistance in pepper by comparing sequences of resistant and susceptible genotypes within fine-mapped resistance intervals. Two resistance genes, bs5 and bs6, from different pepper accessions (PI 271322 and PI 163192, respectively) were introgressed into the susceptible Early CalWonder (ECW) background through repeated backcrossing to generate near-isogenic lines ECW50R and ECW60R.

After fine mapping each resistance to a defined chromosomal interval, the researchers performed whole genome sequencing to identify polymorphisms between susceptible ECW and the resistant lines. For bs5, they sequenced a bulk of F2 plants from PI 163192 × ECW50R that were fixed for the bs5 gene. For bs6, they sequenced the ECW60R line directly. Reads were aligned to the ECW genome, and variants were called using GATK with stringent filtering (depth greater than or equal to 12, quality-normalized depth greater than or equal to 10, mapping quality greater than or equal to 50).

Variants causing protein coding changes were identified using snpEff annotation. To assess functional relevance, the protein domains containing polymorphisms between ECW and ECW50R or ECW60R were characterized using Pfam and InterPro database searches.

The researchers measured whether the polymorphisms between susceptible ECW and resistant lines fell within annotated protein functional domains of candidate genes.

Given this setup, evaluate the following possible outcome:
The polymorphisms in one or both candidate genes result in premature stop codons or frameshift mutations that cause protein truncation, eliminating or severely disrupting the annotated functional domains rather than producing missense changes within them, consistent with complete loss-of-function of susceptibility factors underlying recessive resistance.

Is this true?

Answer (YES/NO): NO